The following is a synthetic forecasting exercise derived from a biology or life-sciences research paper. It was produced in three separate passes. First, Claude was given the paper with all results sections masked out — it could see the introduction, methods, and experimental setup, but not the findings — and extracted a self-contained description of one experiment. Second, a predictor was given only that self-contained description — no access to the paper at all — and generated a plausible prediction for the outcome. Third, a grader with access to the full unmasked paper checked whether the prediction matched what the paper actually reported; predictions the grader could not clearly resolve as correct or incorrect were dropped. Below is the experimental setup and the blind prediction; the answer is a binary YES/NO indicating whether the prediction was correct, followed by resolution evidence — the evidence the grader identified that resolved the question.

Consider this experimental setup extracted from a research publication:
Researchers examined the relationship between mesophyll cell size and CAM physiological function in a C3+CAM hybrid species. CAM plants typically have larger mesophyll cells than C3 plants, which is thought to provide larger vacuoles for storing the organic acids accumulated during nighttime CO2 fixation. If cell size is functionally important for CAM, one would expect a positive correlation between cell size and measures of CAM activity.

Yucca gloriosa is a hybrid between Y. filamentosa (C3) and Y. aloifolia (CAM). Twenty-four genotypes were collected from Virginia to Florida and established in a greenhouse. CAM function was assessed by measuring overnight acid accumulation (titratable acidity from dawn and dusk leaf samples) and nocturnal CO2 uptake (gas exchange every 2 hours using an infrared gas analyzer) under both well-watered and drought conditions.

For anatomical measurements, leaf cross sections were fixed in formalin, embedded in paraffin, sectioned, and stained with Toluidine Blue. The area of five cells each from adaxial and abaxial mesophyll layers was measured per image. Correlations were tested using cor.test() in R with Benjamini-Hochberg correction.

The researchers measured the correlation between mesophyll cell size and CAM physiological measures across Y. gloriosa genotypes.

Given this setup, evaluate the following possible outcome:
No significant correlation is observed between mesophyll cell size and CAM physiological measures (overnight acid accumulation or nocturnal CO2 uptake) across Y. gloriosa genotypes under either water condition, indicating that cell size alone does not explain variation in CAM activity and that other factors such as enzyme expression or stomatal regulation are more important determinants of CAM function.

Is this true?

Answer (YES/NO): YES